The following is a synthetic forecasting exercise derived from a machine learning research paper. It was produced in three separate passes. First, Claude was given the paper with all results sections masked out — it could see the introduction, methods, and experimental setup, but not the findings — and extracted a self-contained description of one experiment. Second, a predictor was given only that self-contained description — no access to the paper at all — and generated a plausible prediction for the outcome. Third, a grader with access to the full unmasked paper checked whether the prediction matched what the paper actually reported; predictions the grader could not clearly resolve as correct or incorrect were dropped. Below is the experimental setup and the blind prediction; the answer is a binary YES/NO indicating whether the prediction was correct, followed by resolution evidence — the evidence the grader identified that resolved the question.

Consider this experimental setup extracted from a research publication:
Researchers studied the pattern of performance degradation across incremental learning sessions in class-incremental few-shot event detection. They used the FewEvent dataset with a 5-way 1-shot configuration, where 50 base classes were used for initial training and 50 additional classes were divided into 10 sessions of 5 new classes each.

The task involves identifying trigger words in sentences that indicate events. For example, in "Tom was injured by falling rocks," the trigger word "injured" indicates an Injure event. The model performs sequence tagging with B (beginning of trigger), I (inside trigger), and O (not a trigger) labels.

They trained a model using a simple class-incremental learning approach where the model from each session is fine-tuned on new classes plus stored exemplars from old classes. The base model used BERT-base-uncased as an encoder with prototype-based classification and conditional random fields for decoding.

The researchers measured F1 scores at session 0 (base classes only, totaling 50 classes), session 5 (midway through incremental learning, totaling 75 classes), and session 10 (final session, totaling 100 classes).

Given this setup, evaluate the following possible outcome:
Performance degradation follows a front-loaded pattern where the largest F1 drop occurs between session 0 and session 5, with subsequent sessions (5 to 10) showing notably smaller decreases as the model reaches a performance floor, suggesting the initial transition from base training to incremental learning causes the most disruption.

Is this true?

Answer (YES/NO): YES